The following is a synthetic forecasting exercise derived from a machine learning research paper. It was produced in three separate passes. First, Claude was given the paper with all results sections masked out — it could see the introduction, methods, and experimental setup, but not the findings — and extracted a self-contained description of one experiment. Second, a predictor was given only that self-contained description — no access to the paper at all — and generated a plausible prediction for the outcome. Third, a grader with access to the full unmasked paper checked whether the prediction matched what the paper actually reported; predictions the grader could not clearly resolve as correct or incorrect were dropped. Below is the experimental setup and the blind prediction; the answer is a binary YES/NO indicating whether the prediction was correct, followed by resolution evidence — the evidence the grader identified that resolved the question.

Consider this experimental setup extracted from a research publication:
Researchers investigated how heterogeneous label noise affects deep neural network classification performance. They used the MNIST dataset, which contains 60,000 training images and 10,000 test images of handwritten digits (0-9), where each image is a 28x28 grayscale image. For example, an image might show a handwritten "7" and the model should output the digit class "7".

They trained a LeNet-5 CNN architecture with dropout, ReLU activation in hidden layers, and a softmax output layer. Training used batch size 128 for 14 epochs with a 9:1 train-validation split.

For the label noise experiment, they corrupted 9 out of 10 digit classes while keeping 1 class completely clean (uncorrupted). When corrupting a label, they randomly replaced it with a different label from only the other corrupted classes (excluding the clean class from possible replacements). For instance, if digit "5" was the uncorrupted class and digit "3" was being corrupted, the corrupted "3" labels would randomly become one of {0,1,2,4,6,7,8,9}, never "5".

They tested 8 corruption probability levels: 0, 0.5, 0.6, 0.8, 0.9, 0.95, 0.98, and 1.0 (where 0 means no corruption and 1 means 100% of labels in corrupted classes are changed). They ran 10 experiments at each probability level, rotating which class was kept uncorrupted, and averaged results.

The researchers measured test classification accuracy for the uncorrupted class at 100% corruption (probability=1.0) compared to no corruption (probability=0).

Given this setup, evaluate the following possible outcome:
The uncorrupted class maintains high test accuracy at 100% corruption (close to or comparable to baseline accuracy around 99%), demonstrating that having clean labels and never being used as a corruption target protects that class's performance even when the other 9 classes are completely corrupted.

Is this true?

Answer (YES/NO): YES